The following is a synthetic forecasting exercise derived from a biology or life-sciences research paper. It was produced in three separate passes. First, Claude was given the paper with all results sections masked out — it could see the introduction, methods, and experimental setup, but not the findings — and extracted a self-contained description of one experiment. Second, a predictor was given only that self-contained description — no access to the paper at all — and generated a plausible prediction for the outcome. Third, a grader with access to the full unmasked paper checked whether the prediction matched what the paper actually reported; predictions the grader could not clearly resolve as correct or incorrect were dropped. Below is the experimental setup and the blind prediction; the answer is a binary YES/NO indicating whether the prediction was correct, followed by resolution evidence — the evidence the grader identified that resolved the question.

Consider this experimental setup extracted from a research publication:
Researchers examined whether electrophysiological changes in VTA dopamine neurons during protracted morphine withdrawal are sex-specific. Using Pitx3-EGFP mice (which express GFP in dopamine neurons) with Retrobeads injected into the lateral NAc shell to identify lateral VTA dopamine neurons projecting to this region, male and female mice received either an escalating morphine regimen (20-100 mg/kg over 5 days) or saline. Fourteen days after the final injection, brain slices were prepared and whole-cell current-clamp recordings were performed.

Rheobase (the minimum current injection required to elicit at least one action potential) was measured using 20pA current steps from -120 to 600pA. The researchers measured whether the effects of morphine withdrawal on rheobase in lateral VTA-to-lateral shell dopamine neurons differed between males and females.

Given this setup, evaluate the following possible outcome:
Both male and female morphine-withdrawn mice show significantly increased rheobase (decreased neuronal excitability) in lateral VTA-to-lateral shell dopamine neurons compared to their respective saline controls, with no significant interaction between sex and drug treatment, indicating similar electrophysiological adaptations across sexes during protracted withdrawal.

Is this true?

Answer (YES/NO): NO